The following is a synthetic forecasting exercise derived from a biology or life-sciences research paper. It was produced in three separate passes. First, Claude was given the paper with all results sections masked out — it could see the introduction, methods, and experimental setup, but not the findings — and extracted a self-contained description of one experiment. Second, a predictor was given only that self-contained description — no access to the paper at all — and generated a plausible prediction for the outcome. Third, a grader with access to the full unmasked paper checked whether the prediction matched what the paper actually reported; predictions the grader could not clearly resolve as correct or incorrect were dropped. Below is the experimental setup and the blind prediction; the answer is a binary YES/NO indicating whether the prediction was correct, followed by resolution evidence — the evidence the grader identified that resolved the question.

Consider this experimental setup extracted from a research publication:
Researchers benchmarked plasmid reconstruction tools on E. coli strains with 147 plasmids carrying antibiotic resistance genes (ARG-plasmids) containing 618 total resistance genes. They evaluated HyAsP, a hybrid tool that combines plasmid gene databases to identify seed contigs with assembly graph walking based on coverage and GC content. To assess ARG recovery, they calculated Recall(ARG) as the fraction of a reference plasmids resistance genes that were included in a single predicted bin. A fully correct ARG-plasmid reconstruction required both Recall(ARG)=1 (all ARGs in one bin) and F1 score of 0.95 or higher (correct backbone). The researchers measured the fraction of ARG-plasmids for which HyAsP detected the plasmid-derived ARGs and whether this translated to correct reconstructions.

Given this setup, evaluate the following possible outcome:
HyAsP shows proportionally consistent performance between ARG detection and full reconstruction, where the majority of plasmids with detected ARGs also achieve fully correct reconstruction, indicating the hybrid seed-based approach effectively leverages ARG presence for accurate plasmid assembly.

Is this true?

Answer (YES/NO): NO